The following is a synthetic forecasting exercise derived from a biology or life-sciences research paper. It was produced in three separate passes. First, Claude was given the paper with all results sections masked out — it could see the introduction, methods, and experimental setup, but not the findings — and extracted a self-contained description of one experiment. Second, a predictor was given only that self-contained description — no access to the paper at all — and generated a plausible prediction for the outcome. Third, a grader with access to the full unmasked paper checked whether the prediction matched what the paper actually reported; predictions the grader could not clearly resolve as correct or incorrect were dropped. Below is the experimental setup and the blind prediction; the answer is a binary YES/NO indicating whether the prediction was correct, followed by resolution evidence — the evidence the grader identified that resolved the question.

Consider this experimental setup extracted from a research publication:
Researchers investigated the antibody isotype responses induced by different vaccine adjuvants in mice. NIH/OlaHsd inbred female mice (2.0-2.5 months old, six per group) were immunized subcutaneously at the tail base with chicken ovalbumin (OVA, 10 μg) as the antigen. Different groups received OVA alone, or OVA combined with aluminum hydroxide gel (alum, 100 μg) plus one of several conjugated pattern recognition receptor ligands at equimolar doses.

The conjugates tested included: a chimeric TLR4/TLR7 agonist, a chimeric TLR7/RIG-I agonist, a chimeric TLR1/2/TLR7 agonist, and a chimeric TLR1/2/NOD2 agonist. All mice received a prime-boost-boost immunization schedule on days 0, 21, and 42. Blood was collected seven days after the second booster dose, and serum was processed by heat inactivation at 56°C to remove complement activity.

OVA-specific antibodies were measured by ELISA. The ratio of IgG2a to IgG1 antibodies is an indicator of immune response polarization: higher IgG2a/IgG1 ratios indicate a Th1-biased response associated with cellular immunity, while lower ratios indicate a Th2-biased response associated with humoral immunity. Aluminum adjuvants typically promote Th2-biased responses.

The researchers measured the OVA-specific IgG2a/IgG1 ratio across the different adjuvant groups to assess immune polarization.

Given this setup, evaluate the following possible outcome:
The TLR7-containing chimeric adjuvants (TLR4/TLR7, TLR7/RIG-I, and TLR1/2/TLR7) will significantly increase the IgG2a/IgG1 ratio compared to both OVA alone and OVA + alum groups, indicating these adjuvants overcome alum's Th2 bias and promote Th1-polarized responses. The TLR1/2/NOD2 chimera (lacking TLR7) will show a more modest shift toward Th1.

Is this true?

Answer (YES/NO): NO